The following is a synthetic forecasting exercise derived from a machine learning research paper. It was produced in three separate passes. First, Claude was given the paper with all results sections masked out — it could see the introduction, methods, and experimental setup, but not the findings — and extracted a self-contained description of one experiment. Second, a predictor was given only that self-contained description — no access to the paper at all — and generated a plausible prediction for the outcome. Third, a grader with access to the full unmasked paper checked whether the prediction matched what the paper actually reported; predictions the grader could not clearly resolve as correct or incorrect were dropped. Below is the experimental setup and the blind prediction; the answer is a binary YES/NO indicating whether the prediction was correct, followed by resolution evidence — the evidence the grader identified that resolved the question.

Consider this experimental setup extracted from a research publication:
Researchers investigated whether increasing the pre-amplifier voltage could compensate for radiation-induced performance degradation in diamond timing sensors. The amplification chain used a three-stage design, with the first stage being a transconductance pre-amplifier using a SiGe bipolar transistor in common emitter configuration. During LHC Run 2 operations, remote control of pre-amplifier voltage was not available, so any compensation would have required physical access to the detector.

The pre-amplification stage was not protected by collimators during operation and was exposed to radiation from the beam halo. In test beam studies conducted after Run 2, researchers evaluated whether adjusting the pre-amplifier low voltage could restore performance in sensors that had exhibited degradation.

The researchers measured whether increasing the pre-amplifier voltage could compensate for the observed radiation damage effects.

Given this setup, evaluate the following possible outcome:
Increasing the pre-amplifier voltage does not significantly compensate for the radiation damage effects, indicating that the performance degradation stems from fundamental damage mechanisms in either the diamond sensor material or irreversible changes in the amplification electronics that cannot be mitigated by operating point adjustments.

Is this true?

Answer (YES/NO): NO